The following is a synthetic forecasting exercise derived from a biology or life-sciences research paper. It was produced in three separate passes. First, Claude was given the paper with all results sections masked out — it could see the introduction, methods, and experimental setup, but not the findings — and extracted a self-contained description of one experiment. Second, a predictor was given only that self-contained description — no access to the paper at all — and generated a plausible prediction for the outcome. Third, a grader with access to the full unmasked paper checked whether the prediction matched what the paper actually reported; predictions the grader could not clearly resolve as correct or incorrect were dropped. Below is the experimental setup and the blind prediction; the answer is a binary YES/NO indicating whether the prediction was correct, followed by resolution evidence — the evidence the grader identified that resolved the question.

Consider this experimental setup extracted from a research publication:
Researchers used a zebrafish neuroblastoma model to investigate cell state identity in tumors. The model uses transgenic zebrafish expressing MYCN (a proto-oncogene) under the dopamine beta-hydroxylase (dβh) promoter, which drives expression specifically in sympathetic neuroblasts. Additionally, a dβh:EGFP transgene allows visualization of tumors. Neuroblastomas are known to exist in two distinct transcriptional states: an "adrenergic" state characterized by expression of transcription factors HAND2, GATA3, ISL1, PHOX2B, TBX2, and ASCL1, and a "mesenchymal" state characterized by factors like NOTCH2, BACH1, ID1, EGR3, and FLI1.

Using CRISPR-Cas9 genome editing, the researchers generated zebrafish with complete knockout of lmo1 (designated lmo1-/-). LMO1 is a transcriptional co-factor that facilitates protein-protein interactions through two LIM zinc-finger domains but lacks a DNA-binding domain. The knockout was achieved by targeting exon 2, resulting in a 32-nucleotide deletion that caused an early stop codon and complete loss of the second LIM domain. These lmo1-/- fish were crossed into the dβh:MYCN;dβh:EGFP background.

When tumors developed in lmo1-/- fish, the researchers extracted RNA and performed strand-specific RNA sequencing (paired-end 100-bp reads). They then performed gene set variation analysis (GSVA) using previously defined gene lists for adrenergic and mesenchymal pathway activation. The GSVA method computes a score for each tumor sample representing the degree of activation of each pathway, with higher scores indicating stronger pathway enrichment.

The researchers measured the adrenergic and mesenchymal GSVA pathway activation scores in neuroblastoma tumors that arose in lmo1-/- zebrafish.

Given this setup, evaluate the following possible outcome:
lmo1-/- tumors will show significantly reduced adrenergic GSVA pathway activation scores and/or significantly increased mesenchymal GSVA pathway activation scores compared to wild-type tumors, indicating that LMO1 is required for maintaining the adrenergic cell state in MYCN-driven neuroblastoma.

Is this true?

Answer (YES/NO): YES